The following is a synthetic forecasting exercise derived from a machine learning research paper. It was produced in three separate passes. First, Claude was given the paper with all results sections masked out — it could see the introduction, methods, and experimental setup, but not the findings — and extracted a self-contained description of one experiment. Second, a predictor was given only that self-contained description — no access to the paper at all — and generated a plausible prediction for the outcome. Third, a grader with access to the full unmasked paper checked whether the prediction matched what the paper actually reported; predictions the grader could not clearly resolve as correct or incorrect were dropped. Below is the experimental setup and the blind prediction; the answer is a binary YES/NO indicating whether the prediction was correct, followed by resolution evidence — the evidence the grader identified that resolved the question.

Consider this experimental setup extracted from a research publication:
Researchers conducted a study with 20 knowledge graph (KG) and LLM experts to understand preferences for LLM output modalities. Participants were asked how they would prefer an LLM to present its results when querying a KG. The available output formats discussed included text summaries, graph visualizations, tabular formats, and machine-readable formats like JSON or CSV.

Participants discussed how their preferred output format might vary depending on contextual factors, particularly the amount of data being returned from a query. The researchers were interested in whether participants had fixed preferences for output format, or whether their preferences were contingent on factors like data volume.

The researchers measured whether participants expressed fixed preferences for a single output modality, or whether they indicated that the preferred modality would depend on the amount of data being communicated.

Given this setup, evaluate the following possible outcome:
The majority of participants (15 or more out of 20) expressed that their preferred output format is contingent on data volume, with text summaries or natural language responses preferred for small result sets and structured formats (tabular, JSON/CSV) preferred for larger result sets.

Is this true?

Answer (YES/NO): NO